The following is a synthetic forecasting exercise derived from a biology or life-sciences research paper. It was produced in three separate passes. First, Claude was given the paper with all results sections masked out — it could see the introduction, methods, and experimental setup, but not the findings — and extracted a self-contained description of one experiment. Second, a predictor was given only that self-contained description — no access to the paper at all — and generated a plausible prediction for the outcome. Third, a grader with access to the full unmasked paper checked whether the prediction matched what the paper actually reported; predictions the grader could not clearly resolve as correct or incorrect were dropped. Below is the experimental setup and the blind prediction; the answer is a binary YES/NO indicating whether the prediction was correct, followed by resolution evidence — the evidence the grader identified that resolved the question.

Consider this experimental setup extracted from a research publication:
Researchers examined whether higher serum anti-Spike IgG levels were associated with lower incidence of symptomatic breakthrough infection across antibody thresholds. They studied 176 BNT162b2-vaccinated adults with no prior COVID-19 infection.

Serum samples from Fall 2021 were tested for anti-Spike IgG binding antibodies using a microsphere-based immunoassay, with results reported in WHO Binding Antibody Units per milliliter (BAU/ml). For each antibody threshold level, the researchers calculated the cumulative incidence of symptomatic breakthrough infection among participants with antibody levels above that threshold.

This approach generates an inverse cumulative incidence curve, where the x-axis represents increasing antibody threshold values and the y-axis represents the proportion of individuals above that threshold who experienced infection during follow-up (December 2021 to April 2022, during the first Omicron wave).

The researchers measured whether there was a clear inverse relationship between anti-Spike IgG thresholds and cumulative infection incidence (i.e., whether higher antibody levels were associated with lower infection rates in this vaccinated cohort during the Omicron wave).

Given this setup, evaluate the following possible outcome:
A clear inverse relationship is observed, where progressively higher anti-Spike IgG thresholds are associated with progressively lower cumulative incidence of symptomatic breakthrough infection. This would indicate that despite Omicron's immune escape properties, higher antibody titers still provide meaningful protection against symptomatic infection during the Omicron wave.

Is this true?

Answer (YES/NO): YES